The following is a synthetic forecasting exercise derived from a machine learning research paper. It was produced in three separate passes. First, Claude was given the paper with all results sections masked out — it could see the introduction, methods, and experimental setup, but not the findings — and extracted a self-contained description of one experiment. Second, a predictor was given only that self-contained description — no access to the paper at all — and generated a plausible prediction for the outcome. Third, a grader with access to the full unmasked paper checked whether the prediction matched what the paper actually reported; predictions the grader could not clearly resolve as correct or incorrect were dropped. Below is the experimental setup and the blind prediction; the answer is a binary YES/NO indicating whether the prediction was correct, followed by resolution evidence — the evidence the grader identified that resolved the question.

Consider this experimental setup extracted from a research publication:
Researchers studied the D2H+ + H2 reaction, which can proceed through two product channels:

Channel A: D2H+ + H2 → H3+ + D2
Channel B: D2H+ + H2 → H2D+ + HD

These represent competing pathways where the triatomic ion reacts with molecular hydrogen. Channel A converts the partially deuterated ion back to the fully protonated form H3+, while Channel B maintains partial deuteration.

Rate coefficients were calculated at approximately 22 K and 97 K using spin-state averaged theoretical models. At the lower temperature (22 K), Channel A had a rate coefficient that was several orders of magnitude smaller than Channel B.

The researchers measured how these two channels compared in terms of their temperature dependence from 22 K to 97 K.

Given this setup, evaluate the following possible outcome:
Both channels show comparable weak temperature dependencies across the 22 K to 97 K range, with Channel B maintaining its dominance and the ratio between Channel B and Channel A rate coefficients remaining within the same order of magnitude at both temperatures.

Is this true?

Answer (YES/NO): NO